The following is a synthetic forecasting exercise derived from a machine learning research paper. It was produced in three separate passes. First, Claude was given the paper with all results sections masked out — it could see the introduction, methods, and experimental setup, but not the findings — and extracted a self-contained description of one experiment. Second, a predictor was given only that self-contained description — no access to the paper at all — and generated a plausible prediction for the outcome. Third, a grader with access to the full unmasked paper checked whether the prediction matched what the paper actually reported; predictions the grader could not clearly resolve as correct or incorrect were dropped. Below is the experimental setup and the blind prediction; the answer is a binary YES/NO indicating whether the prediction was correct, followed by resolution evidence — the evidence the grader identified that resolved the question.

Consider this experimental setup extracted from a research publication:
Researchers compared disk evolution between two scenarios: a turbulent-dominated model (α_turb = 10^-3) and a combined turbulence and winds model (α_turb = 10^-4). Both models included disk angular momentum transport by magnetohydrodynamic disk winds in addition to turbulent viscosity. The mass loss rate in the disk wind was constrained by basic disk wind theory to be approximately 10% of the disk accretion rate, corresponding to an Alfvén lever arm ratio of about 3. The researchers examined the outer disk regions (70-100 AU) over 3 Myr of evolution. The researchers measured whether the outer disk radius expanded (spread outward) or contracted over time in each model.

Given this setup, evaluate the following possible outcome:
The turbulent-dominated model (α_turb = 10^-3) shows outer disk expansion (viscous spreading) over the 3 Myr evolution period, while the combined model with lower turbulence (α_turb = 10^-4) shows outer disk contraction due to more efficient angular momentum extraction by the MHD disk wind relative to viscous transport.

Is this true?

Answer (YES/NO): YES